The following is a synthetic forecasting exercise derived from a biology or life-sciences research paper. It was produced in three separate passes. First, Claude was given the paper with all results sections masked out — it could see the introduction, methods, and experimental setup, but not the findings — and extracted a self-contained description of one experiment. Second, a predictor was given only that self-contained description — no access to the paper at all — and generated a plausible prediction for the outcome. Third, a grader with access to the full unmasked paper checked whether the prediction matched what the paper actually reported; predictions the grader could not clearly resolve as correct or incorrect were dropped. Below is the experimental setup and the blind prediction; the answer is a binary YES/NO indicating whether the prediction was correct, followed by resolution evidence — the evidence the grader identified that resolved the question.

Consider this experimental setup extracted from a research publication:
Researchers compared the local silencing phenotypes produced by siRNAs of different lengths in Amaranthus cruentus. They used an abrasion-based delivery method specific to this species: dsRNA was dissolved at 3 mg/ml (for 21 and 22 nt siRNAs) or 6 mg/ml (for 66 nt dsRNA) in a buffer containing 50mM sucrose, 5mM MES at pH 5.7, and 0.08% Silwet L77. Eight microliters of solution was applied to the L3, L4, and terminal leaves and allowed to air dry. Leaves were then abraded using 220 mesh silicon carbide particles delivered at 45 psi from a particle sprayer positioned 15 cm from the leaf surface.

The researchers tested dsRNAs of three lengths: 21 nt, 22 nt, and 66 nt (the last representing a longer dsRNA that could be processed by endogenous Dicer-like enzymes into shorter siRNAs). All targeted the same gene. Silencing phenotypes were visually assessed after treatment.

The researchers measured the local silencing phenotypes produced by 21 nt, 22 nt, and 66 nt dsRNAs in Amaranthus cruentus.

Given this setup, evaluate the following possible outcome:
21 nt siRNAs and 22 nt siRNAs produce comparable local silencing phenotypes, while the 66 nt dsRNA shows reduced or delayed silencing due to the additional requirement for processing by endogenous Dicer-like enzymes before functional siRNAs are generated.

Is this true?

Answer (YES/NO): NO